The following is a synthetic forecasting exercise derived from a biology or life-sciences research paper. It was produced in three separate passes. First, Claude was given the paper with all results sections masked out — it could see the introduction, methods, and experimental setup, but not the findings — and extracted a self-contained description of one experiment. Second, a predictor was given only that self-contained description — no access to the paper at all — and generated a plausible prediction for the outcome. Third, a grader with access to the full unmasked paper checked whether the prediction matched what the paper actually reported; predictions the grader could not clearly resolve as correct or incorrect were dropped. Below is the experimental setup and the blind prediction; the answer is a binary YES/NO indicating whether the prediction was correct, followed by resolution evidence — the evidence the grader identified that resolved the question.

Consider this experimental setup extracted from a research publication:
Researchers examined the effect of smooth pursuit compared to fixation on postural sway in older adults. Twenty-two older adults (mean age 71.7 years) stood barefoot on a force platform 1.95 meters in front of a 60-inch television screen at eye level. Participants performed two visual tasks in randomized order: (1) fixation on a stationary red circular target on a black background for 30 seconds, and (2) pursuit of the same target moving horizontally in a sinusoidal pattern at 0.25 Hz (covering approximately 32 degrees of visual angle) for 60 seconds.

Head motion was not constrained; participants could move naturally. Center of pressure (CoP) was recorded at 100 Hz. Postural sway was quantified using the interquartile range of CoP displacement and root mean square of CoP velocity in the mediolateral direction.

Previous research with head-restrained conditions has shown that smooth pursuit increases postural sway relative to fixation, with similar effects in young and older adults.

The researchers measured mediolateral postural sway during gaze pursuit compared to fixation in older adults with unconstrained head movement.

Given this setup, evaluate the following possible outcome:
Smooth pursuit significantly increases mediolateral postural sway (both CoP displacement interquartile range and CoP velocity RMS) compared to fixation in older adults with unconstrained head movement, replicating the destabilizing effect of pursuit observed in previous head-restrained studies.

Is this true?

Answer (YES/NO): YES